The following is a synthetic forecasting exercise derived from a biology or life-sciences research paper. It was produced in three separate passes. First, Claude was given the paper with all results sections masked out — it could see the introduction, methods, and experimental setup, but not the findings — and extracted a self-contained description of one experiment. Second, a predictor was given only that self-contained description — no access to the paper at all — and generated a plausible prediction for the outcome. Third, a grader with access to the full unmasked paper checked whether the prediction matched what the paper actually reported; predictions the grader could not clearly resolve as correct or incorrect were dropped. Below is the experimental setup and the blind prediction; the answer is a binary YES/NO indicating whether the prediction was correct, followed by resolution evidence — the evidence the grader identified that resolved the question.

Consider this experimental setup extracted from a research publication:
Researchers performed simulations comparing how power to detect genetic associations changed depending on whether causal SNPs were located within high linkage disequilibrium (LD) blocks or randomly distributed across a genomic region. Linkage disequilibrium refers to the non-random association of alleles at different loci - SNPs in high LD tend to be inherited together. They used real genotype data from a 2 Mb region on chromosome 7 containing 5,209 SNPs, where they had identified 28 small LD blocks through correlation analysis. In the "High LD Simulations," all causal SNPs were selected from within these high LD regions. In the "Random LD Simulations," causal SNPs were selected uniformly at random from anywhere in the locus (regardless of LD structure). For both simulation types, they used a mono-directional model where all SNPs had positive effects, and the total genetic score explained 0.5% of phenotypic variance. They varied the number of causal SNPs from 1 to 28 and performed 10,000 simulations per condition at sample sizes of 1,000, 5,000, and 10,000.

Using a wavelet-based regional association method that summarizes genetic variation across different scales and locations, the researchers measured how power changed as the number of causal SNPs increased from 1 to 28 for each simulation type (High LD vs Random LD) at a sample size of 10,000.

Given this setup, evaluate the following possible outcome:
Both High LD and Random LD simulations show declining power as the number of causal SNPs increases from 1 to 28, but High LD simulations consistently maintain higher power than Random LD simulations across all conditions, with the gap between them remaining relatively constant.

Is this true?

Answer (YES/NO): NO